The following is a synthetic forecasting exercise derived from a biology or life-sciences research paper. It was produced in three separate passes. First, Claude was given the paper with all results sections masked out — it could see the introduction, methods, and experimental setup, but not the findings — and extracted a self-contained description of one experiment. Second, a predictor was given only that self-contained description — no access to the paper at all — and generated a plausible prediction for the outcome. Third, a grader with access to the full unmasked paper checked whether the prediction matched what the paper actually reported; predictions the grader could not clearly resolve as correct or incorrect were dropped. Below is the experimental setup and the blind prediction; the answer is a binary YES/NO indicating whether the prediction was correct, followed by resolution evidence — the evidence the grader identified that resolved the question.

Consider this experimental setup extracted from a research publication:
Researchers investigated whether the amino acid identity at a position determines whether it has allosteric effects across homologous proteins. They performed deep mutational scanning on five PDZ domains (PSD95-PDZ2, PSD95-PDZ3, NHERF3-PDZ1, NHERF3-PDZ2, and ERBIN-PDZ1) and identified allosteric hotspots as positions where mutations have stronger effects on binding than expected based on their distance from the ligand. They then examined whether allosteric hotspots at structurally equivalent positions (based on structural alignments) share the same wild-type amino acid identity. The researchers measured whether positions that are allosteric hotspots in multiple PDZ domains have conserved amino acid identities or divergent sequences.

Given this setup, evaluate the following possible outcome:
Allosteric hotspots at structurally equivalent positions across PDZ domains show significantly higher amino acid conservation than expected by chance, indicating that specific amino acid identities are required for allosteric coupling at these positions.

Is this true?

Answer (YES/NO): YES